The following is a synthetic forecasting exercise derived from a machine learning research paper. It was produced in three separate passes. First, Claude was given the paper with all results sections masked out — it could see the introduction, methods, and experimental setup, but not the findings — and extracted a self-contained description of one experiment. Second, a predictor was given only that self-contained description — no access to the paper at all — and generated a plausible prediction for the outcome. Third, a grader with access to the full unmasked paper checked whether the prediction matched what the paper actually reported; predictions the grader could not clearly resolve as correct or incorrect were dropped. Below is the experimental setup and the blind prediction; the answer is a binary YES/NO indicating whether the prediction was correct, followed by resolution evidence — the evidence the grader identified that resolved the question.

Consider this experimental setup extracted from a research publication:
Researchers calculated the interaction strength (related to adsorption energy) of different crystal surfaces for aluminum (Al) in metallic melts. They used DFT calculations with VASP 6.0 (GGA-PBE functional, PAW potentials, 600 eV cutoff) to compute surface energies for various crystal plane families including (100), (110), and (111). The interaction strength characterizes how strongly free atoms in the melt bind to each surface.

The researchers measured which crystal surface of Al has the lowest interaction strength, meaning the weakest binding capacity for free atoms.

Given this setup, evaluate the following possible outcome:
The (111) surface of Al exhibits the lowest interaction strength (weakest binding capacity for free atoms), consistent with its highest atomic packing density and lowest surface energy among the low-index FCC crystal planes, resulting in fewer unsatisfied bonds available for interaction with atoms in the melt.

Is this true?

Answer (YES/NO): NO